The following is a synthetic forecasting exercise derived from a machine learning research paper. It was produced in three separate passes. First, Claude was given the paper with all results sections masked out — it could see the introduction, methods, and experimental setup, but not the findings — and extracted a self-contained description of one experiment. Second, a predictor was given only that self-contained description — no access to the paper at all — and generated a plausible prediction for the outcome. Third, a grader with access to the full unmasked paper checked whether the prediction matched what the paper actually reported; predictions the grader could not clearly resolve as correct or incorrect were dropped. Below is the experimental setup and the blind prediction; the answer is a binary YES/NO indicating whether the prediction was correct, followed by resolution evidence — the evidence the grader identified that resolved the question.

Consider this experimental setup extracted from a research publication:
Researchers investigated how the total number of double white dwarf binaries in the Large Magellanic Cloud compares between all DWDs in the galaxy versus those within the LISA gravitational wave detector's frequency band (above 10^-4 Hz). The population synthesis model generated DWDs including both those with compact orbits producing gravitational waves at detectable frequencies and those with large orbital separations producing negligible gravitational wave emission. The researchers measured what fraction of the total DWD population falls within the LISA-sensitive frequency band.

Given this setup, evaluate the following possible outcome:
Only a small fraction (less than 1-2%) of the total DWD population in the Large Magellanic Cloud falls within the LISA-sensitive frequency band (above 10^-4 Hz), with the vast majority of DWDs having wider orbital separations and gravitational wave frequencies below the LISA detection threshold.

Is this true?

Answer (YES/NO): NO